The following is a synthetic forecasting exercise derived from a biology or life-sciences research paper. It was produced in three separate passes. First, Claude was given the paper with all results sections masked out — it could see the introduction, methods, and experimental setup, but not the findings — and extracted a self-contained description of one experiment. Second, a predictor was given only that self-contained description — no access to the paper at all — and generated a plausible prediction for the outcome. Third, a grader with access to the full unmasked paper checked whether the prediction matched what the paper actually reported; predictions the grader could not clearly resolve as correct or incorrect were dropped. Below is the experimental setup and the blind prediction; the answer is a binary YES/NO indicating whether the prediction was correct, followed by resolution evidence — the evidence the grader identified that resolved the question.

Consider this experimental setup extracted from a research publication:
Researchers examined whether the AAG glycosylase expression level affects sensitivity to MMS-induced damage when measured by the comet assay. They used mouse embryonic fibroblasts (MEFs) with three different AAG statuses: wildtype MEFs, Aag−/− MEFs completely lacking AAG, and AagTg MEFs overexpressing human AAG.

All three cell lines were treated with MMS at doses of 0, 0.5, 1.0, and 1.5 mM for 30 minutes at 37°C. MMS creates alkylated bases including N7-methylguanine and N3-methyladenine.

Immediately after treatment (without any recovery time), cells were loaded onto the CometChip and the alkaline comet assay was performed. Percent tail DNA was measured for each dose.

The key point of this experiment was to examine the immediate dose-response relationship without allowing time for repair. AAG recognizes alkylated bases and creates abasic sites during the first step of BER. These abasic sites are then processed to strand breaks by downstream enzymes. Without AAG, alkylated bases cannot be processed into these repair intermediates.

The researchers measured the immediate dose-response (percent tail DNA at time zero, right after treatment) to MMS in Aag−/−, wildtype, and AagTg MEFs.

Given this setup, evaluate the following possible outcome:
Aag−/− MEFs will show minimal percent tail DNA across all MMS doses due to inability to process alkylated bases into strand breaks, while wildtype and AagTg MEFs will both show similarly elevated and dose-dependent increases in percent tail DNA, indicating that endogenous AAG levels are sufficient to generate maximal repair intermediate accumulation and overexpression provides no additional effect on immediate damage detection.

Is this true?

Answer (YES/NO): NO